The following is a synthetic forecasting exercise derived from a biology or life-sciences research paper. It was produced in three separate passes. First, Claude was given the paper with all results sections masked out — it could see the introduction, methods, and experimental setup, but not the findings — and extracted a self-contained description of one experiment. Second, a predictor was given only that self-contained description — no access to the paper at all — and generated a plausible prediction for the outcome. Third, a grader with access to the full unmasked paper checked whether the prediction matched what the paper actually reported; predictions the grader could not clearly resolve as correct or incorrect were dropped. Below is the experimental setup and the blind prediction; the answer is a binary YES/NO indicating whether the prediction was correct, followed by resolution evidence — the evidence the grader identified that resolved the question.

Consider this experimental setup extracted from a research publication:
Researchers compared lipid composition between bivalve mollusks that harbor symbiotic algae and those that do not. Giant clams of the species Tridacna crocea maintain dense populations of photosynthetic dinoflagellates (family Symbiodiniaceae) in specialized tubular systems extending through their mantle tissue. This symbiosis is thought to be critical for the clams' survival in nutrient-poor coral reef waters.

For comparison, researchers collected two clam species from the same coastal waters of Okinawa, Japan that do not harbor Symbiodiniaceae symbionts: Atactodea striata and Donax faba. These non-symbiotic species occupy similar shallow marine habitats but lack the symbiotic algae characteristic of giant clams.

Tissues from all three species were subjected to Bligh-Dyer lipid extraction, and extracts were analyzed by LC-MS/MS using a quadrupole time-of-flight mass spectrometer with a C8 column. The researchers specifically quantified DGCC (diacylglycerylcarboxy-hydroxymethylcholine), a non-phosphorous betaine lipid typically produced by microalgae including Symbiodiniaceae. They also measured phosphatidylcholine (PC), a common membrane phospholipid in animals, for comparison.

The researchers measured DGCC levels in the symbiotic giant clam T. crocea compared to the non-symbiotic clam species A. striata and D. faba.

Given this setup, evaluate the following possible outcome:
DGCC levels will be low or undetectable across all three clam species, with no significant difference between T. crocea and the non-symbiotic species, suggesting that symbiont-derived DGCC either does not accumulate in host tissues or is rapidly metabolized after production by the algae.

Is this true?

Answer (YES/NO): NO